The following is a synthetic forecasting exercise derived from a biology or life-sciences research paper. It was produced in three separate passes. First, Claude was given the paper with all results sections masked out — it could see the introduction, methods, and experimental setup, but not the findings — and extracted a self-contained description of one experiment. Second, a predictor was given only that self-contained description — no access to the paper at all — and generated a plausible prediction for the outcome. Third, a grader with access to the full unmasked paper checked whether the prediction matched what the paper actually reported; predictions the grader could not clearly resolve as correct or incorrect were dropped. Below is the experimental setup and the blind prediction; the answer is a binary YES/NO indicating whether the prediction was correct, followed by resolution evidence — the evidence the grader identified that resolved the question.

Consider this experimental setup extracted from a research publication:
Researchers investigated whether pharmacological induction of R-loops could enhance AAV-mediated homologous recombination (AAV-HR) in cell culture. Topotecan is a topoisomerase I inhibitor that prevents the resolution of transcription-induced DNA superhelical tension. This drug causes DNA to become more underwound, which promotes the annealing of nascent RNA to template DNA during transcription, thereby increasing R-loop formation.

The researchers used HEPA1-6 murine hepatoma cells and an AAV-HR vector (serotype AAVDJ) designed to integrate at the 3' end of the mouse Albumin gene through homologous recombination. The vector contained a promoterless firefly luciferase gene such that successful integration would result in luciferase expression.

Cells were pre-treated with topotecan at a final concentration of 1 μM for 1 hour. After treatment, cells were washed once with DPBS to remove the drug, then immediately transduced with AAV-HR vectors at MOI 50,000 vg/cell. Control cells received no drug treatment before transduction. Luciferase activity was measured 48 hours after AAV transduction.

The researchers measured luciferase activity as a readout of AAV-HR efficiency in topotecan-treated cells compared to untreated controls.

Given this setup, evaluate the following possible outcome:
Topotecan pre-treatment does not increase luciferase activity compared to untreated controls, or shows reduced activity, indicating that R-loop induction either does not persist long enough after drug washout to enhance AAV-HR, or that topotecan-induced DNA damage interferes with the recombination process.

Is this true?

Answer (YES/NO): NO